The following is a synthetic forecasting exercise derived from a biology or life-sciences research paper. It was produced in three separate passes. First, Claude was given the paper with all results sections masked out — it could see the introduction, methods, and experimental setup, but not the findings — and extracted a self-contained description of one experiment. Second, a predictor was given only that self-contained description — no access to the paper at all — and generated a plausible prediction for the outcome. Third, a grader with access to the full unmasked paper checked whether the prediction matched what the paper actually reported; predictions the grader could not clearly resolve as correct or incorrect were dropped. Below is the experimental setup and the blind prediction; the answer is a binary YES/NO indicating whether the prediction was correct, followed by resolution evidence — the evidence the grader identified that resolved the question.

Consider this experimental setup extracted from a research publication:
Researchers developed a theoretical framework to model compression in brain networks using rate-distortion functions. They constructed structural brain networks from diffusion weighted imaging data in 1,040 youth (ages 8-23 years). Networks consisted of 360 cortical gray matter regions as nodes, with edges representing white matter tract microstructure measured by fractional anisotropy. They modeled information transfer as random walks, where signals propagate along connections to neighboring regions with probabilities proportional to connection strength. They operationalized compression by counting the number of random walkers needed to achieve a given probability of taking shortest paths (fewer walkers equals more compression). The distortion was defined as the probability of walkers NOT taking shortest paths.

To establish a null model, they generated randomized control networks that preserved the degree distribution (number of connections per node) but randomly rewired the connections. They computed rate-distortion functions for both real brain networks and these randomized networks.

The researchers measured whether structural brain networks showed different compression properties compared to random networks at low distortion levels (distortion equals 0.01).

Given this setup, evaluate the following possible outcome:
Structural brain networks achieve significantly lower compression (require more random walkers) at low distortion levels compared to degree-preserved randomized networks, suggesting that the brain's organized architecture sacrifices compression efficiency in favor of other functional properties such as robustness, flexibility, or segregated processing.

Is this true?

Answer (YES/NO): YES